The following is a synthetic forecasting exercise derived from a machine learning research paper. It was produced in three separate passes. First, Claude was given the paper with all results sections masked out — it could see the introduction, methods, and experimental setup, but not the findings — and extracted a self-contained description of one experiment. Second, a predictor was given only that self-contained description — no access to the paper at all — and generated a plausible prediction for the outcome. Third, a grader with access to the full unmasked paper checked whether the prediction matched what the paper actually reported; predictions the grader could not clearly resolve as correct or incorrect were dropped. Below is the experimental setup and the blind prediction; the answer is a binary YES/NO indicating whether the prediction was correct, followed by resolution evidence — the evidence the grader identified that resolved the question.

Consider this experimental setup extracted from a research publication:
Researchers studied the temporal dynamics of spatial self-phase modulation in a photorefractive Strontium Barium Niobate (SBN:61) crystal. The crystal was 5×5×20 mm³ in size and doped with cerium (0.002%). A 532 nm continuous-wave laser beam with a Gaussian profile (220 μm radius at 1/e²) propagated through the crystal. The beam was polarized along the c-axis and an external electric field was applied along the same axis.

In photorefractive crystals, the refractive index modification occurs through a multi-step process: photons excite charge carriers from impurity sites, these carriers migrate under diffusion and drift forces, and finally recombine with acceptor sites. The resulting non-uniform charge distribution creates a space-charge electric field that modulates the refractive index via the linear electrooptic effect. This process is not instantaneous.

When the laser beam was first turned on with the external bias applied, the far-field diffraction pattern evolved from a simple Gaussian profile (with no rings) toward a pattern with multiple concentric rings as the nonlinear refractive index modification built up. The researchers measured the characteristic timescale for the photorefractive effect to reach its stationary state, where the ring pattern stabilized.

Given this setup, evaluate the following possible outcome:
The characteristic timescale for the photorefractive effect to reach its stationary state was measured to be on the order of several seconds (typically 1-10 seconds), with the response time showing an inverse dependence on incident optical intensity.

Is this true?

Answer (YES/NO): NO